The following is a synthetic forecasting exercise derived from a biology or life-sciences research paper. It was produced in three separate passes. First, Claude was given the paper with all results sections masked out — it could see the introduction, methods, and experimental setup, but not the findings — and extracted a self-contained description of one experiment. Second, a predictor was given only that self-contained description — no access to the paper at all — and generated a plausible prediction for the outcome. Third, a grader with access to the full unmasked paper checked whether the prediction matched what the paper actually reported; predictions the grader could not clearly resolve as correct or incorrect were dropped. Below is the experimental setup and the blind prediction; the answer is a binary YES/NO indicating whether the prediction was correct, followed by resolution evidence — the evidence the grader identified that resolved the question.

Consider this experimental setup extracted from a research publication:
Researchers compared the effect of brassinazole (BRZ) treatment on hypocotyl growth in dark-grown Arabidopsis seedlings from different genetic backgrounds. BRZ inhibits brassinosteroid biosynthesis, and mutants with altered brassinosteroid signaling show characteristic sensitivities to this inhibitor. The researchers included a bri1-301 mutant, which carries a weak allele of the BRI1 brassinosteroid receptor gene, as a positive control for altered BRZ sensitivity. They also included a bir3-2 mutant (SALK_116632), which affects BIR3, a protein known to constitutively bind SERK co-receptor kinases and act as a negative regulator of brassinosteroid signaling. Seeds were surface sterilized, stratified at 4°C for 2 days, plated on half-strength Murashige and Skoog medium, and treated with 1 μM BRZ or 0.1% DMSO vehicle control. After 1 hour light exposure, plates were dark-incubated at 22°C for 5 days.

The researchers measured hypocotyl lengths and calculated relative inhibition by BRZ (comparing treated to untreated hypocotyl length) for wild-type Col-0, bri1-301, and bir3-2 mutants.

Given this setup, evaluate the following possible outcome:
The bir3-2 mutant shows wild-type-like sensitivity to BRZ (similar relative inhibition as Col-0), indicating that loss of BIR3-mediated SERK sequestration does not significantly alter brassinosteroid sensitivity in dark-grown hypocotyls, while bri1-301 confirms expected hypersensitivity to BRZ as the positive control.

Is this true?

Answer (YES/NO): NO